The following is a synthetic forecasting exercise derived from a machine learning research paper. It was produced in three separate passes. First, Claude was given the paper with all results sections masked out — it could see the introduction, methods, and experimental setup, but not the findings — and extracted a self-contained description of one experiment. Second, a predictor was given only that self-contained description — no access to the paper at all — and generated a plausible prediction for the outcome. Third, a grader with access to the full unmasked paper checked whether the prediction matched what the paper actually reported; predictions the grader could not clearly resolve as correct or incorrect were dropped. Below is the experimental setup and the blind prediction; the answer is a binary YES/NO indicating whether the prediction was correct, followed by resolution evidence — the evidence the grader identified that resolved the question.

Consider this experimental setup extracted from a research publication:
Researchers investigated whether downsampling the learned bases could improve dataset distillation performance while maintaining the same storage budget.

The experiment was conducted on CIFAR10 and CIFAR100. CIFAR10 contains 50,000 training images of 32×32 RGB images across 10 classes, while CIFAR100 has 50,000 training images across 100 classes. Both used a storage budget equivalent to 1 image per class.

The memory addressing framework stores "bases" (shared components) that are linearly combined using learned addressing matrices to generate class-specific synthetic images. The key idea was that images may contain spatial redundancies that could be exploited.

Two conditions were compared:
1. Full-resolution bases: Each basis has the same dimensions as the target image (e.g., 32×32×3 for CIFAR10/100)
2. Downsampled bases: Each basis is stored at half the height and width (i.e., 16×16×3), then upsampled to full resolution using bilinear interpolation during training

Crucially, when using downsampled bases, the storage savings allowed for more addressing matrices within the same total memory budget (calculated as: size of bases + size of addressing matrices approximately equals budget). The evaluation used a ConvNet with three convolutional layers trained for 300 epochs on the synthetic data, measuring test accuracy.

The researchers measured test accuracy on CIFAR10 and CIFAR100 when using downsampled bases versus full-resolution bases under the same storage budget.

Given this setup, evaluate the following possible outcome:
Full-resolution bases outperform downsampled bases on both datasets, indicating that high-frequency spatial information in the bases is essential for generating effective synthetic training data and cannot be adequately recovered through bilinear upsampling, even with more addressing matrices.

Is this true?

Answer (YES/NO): NO